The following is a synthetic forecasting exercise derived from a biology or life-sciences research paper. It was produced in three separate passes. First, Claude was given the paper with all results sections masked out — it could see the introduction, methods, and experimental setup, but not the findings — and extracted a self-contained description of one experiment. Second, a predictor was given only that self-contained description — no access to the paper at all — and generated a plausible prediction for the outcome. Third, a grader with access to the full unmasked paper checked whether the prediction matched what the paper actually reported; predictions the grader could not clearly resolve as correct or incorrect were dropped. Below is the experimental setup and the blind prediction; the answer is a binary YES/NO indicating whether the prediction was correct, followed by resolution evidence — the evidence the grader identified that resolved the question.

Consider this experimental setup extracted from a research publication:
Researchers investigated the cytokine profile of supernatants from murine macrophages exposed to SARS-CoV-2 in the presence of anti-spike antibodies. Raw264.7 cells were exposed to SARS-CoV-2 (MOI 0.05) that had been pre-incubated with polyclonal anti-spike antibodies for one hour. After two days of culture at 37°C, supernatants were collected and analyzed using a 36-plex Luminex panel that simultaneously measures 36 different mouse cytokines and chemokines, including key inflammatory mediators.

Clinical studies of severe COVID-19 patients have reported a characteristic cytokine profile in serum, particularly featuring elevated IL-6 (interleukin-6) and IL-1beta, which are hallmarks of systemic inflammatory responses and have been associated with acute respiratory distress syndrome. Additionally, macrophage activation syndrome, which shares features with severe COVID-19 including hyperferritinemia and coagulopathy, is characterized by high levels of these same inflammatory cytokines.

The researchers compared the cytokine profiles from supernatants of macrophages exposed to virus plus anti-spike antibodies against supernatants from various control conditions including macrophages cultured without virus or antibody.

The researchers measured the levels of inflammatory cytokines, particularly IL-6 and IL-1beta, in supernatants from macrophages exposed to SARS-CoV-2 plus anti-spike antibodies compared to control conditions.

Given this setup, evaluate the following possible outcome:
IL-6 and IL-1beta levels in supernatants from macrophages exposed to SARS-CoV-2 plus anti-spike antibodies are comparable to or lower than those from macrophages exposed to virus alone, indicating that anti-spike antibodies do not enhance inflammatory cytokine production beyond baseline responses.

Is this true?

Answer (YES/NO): NO